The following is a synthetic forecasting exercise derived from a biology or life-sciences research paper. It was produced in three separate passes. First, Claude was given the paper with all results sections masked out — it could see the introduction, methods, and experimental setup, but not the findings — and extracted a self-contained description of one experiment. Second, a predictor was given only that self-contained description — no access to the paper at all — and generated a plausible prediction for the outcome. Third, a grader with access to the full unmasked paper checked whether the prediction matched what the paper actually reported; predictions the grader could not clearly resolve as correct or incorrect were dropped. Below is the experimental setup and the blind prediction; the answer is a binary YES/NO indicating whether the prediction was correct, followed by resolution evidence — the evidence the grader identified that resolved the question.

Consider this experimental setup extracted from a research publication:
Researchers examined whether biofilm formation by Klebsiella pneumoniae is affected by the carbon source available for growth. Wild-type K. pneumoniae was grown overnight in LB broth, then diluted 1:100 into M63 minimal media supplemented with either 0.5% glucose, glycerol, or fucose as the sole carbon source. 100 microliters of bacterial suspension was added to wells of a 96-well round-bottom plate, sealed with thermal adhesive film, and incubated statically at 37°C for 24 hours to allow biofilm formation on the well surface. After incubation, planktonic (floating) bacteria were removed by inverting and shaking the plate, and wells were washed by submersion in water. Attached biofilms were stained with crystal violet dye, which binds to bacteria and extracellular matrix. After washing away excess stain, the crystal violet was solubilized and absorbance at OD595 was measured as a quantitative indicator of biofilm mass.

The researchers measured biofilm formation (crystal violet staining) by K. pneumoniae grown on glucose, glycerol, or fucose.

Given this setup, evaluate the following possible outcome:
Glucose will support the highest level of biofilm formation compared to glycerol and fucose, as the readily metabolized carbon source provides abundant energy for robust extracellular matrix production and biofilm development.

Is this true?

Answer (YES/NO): NO